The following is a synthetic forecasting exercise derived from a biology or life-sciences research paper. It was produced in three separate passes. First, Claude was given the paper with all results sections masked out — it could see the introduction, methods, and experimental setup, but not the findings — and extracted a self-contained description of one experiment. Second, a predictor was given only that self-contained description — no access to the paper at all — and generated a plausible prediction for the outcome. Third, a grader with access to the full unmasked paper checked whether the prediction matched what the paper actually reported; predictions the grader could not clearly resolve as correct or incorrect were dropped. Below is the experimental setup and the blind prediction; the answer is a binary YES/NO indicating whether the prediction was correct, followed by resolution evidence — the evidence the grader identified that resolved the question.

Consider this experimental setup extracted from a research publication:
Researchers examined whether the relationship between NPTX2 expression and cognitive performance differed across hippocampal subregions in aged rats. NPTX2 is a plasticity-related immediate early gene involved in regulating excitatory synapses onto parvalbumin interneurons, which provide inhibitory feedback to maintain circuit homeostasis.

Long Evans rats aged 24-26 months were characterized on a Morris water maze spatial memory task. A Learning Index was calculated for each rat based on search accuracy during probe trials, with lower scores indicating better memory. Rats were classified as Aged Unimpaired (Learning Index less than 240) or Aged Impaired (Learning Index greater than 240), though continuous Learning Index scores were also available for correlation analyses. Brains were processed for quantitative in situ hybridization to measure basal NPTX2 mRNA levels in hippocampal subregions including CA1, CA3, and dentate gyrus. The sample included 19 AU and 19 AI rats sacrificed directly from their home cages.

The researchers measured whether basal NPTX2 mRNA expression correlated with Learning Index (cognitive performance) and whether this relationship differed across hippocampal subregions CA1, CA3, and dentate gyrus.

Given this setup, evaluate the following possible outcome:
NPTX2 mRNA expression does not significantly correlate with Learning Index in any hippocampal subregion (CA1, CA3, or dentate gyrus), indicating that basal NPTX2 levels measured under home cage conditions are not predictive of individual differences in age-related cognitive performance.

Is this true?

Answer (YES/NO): NO